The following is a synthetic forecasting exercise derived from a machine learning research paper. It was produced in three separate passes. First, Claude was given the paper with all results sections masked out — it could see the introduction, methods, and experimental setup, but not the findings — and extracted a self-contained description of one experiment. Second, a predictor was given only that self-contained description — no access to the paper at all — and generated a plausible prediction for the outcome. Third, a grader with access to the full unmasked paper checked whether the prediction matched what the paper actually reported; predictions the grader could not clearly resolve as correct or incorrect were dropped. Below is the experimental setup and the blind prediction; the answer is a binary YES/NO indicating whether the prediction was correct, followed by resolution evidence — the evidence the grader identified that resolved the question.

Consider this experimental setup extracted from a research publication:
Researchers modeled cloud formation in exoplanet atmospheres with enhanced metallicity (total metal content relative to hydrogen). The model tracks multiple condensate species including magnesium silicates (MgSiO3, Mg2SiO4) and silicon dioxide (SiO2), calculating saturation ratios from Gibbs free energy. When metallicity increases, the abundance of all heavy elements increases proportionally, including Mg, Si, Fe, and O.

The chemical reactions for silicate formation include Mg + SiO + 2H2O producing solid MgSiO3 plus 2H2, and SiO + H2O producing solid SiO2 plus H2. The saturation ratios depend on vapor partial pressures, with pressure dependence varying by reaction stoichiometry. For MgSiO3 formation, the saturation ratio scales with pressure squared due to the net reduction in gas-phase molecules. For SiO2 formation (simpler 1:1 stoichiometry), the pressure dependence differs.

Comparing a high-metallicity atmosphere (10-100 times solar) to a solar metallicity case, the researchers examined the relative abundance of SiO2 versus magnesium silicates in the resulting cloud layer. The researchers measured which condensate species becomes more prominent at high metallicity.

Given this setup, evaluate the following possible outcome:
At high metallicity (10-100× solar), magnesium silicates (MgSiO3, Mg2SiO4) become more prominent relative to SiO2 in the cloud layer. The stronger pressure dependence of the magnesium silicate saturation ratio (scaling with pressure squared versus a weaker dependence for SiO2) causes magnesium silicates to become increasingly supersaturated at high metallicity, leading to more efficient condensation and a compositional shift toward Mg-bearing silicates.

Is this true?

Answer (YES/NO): NO